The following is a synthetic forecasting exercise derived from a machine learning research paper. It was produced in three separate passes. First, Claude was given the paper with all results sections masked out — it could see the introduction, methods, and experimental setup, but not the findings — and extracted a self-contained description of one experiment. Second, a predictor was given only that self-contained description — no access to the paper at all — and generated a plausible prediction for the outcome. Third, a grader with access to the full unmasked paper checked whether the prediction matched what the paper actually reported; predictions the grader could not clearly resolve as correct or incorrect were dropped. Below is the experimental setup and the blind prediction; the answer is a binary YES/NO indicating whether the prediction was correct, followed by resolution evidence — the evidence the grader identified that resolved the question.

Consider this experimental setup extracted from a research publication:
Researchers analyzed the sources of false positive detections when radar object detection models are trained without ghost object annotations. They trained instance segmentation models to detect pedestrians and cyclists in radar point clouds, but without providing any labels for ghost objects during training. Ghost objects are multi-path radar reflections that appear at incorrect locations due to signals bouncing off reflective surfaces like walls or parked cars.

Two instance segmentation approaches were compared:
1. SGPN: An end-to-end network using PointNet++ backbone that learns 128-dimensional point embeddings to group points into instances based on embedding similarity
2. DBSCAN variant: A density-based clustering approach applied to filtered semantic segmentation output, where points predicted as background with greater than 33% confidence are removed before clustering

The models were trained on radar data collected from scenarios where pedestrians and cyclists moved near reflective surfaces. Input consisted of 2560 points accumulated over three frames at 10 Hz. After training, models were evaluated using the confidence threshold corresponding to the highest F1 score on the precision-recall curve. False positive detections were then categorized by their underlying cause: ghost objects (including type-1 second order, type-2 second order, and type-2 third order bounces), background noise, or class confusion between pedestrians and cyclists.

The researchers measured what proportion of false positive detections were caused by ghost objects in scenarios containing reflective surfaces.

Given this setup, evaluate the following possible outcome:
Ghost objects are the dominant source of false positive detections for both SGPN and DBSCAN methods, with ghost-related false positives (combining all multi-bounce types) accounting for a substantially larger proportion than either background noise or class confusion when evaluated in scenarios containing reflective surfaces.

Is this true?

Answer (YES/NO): NO